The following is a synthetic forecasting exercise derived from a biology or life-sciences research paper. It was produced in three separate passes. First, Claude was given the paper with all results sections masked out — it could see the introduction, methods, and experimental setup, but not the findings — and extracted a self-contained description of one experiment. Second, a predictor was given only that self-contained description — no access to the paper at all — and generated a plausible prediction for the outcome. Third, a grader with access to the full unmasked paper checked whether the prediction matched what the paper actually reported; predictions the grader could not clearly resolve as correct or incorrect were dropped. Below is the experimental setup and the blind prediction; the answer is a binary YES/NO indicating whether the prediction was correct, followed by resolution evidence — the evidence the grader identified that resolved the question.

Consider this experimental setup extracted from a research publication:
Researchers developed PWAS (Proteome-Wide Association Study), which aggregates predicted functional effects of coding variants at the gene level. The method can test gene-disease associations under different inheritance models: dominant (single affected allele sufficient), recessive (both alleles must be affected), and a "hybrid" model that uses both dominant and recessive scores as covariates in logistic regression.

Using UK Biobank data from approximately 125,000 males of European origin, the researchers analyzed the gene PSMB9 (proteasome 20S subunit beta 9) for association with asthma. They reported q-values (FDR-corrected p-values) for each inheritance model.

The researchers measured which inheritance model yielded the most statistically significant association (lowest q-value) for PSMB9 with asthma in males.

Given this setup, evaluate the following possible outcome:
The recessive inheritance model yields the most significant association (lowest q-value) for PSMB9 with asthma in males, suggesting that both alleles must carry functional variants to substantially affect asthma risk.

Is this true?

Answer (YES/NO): NO